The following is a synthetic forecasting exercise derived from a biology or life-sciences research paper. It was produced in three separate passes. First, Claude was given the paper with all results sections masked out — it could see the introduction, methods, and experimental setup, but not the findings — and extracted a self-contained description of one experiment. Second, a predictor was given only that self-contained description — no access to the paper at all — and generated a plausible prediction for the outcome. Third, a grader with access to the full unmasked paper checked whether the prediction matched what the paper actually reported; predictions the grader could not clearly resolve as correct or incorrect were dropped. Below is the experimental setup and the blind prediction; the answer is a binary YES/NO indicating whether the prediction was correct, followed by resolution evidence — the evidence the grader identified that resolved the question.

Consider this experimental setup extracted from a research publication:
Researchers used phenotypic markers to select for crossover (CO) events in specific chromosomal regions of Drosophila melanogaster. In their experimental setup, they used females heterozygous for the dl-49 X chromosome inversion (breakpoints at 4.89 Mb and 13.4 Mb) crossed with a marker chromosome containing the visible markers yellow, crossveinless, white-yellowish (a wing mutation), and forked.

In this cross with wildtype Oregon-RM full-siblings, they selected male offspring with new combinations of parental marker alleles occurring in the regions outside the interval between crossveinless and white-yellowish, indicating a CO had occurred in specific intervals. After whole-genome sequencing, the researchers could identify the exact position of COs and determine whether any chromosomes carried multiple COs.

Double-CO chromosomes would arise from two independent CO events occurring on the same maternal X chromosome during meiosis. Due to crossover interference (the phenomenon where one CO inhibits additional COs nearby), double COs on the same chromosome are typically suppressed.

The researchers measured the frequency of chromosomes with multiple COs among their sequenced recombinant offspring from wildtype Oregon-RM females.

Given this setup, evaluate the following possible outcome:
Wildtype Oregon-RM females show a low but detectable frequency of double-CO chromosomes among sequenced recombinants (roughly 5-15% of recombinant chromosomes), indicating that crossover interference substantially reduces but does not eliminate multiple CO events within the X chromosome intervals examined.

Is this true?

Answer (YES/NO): NO